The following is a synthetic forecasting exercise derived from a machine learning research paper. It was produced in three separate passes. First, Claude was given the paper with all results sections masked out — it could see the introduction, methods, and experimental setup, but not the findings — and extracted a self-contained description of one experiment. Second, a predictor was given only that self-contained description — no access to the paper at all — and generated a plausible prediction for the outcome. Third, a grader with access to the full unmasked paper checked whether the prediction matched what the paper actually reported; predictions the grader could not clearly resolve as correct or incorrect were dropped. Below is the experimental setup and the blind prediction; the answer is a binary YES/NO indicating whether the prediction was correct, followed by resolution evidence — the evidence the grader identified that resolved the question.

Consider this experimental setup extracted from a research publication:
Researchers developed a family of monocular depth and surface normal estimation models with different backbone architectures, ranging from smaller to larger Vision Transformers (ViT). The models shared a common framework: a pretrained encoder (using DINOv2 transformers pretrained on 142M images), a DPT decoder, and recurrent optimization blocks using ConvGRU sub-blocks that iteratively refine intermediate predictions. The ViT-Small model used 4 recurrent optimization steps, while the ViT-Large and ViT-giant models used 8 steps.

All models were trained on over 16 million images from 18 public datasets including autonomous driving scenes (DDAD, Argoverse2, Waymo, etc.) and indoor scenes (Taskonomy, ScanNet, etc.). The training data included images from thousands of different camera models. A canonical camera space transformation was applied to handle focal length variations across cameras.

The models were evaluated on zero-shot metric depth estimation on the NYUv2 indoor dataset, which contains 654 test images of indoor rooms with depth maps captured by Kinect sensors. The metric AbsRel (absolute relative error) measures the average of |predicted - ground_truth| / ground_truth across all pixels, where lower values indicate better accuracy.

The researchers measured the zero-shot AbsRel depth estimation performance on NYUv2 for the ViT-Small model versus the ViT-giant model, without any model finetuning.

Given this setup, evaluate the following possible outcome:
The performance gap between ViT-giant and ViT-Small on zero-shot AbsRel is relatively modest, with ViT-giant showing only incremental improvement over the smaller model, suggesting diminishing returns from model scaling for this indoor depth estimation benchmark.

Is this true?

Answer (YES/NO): NO